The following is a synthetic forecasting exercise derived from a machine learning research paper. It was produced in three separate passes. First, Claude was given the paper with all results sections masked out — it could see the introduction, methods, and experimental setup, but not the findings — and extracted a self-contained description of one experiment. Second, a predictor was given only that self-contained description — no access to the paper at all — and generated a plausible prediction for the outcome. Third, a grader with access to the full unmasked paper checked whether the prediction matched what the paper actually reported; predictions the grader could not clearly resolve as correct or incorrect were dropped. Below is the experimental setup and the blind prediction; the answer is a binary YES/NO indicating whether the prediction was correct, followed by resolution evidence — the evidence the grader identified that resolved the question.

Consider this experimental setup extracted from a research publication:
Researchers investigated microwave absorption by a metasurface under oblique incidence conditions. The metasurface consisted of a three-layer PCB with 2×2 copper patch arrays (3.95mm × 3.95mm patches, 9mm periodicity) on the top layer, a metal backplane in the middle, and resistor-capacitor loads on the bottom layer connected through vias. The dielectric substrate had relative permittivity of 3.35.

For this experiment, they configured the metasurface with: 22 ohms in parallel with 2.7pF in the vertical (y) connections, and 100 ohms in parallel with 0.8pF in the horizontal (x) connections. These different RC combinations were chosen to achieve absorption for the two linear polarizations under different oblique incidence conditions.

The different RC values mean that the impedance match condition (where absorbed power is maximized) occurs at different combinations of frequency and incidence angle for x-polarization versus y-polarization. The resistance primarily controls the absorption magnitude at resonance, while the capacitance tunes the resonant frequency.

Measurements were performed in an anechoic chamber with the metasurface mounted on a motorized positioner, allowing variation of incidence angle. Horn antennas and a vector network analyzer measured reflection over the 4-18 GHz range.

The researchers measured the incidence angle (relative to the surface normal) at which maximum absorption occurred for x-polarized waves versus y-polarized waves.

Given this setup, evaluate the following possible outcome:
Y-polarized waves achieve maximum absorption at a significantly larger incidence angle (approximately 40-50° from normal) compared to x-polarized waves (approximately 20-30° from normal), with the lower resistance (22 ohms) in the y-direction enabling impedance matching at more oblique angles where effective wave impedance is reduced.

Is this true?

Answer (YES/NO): NO